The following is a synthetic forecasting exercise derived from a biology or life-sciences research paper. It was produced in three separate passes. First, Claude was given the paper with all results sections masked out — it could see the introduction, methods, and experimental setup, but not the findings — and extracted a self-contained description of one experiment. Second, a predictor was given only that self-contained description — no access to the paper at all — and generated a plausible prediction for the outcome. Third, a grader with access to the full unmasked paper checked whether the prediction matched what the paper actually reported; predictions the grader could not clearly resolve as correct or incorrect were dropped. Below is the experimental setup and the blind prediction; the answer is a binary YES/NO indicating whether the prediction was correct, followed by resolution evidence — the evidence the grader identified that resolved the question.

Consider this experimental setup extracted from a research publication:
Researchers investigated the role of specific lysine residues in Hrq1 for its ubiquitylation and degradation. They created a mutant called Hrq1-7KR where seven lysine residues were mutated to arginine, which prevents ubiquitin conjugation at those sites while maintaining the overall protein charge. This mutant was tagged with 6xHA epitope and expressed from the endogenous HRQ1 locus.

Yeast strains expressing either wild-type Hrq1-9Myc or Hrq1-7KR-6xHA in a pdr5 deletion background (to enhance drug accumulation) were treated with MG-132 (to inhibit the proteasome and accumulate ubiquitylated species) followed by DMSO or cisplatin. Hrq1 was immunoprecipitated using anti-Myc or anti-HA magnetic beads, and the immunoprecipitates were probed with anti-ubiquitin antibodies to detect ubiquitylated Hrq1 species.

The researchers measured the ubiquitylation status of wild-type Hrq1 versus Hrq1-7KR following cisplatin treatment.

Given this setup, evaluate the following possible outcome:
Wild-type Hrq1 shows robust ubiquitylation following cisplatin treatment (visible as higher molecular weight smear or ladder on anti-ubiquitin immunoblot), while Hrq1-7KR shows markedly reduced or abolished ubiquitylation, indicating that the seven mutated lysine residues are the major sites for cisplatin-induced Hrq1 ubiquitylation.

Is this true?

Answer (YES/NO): NO